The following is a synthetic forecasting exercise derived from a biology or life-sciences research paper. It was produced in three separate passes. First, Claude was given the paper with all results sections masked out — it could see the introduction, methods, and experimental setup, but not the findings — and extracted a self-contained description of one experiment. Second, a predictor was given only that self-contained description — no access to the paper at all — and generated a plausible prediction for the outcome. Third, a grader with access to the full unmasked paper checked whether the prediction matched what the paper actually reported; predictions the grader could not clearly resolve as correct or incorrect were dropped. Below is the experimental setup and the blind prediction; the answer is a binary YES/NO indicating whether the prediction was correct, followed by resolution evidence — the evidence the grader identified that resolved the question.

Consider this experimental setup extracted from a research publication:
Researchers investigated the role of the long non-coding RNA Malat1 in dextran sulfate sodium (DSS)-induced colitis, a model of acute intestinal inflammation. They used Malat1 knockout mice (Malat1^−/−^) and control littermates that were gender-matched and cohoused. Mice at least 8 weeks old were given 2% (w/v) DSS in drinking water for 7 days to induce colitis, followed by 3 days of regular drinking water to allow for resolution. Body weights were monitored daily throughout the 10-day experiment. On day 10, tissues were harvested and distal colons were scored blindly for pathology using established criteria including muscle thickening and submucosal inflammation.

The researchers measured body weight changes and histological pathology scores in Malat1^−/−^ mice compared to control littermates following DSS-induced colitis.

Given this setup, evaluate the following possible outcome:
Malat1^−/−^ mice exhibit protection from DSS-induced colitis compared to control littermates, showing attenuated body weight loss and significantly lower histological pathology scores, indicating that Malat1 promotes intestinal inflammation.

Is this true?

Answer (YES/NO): YES